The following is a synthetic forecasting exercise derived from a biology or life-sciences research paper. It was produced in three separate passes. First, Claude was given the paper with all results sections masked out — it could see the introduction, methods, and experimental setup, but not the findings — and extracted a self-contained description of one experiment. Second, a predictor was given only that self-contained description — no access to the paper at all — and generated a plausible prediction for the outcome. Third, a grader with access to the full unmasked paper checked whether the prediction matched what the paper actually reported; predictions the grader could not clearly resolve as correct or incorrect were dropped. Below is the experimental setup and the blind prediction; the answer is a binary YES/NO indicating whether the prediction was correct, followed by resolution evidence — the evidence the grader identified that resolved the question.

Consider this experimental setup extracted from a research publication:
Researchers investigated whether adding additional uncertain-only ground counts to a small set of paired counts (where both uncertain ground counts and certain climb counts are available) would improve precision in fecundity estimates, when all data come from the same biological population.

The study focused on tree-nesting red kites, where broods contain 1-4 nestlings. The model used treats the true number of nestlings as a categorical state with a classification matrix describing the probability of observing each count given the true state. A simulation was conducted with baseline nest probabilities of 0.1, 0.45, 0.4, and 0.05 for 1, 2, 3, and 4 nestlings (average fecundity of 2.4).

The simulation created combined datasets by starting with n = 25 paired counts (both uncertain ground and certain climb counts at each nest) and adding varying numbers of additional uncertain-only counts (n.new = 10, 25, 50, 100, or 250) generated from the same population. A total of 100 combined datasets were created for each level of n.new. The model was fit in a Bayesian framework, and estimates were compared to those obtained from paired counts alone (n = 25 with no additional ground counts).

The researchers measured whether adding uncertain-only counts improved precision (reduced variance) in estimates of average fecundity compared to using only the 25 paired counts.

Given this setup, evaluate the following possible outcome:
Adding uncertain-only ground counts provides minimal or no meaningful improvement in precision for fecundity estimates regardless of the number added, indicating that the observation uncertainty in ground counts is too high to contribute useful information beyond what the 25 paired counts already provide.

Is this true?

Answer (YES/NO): YES